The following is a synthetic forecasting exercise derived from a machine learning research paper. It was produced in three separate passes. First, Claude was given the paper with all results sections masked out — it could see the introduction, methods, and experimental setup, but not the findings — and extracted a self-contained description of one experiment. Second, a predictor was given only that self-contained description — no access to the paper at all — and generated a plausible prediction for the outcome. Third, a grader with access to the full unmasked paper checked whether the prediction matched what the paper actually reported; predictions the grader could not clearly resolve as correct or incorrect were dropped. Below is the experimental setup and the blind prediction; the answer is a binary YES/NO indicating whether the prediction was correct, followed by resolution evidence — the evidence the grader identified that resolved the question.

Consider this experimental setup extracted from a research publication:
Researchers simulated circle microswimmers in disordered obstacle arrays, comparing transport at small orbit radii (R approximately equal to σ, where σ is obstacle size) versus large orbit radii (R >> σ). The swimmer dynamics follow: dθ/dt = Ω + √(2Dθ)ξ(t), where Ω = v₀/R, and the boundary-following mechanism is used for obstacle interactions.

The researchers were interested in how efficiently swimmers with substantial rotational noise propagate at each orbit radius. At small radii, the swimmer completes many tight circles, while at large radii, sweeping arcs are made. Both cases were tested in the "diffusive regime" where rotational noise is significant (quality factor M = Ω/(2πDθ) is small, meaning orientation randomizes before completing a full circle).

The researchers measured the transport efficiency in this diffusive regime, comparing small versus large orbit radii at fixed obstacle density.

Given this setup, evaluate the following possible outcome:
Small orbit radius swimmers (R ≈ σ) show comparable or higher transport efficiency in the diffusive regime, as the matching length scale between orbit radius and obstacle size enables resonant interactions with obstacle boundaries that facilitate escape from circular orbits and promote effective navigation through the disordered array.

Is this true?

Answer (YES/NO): YES